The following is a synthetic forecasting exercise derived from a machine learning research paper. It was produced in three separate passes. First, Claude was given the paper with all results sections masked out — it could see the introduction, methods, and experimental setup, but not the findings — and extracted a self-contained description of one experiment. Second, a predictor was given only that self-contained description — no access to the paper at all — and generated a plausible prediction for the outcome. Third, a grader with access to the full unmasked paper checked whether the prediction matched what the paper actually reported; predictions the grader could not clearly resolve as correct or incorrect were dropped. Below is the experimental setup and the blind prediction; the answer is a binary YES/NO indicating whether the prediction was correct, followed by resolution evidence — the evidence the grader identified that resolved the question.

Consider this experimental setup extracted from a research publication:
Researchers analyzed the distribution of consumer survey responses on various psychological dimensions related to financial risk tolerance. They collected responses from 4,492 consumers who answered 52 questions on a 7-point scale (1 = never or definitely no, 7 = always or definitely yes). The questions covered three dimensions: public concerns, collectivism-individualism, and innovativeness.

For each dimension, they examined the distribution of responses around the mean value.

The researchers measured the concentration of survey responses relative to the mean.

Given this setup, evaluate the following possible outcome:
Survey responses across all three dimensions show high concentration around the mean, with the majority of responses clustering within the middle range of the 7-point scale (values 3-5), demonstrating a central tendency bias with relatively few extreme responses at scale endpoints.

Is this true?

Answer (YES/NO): NO